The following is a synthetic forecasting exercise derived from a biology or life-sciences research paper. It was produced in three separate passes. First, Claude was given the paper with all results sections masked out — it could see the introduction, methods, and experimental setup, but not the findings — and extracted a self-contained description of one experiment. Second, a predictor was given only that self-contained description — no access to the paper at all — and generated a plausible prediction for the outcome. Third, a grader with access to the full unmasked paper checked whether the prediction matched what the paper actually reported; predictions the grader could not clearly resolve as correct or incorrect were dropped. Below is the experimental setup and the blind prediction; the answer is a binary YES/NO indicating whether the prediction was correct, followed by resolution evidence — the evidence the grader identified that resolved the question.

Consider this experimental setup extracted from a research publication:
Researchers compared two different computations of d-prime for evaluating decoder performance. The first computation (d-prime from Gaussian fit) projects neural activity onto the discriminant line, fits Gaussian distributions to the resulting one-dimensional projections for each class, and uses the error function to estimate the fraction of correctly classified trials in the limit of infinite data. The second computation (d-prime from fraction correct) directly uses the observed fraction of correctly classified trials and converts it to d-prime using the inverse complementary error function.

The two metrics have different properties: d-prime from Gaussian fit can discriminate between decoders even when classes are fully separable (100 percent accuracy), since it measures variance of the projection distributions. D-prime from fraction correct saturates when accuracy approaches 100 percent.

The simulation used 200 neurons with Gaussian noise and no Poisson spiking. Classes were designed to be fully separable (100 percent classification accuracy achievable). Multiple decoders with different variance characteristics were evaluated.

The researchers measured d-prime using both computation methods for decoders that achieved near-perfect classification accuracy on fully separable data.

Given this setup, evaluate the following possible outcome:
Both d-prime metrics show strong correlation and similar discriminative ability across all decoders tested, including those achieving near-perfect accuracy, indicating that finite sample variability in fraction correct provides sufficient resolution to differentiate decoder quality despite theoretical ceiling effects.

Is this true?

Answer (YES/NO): NO